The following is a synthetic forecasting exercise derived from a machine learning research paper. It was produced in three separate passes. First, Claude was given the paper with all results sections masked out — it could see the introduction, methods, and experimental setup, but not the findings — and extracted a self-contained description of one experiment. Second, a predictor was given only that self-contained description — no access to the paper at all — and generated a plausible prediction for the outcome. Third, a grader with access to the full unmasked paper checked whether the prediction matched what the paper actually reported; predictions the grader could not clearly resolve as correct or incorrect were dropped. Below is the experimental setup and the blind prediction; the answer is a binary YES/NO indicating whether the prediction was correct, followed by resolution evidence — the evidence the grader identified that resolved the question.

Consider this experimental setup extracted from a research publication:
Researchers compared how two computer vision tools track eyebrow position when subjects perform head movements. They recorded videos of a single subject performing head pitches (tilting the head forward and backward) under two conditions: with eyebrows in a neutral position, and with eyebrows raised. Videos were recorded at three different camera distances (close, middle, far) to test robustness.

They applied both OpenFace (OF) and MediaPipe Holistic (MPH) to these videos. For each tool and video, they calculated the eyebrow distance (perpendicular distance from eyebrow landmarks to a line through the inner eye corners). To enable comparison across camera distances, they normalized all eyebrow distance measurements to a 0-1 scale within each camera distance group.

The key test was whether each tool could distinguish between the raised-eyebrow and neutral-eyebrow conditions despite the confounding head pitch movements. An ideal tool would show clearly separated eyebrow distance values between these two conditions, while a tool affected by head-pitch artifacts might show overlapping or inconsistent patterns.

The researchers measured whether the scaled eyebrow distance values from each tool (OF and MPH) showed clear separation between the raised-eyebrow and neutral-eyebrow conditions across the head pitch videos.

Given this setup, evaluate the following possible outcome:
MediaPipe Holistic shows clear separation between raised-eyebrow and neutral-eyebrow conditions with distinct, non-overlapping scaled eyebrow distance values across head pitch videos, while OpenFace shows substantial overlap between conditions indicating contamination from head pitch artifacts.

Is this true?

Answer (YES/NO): NO